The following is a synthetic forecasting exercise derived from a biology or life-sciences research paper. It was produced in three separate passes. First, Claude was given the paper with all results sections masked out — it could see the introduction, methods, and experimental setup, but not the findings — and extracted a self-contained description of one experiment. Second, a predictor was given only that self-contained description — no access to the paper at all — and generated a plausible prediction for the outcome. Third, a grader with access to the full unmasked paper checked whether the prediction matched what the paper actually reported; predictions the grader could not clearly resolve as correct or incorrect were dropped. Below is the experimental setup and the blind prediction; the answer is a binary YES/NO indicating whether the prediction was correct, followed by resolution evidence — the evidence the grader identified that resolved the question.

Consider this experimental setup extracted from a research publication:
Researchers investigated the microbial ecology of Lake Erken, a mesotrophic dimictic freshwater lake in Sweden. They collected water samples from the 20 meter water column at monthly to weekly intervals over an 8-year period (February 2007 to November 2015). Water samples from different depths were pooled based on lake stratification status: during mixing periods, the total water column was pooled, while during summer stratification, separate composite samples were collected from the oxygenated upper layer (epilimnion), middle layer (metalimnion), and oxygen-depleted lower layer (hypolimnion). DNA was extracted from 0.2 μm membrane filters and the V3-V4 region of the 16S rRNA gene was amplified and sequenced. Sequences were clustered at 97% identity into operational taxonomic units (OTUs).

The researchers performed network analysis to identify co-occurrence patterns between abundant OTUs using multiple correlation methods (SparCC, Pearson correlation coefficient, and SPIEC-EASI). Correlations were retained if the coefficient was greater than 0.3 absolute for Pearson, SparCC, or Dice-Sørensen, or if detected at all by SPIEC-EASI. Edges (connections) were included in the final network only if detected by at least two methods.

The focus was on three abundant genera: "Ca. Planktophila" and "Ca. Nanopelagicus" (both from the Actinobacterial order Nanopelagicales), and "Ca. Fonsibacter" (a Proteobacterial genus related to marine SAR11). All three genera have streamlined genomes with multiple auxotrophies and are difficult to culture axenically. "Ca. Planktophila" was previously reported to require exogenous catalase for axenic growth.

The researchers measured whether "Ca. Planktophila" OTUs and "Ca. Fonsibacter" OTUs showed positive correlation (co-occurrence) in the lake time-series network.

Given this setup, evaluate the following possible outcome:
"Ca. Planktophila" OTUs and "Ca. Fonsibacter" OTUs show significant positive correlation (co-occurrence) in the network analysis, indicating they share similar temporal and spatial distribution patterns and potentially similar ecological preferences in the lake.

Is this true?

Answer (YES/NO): NO